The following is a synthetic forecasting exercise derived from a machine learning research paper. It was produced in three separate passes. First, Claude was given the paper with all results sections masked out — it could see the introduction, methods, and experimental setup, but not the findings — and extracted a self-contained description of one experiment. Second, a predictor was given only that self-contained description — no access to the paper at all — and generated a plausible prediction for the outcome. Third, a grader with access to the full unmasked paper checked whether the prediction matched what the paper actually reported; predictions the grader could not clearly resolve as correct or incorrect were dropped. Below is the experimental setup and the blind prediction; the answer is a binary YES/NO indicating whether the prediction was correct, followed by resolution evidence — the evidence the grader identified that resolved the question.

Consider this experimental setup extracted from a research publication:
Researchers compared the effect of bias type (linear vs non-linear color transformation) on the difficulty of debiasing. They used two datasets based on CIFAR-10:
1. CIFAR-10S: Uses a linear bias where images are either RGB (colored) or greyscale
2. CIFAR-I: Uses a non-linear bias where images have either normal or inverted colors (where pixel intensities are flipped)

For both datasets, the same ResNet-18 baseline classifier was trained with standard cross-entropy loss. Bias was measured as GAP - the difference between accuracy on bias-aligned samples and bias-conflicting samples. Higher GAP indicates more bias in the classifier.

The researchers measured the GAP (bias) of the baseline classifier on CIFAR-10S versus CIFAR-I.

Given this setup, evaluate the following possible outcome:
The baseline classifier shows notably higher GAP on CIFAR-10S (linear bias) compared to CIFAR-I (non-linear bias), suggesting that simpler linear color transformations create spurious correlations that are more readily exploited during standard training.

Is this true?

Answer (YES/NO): NO